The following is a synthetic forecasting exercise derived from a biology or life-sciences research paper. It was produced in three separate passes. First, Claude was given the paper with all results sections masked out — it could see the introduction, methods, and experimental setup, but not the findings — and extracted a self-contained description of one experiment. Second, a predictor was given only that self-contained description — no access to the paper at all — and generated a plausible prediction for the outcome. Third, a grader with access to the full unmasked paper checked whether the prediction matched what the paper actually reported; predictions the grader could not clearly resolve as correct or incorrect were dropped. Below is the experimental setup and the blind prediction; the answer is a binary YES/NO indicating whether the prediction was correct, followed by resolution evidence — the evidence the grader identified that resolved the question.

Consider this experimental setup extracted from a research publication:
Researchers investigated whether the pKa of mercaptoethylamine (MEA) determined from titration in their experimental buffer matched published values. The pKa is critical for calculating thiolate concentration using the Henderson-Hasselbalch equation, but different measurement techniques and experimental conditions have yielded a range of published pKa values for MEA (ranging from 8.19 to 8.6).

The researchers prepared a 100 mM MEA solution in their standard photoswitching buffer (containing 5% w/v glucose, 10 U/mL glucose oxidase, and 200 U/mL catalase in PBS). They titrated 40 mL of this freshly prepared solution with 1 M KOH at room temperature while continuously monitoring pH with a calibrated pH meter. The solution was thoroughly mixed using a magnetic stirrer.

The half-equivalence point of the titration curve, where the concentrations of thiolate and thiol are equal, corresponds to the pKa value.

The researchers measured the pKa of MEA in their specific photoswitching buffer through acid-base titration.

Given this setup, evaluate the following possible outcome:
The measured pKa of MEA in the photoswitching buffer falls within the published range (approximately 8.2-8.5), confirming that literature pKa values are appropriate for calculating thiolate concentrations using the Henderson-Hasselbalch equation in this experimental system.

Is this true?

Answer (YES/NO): YES